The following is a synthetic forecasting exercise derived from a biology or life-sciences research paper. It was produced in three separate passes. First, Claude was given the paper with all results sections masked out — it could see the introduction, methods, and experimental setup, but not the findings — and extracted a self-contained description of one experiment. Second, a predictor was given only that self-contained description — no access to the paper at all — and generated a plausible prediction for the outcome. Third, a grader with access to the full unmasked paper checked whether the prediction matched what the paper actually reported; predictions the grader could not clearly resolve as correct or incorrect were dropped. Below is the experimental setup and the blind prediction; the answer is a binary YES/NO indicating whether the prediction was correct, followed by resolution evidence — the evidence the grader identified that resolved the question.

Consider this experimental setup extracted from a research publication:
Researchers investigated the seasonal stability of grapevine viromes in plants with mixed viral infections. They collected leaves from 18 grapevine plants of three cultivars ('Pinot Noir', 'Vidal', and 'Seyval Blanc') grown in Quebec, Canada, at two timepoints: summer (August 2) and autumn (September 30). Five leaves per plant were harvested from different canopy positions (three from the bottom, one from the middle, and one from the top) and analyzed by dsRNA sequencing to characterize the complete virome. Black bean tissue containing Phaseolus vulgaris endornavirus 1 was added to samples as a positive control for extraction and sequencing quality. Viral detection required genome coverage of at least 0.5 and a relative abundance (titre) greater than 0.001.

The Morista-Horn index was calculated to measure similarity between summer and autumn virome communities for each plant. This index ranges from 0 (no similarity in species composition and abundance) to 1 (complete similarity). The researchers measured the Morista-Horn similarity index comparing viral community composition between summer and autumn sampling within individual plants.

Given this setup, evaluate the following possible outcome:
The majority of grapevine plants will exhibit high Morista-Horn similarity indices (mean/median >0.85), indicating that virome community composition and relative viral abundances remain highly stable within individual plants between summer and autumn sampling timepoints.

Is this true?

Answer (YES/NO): YES